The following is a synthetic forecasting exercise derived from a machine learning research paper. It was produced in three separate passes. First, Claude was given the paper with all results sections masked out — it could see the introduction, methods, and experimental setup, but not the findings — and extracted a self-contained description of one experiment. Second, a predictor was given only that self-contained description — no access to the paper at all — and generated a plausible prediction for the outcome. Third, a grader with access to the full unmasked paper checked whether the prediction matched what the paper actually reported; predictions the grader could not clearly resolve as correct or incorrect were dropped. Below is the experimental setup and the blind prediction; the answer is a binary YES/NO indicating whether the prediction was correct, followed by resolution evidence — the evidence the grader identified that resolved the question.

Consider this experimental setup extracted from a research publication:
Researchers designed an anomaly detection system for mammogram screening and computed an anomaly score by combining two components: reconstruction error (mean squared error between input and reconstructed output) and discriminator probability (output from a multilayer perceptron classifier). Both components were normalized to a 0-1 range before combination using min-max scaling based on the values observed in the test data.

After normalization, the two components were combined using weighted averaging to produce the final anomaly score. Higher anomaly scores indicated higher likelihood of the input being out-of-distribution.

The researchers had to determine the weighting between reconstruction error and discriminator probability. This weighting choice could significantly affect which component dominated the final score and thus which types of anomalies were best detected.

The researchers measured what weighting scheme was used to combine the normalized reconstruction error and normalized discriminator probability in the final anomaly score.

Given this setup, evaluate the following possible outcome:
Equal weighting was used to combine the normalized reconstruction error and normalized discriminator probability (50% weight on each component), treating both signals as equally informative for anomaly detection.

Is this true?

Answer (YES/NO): YES